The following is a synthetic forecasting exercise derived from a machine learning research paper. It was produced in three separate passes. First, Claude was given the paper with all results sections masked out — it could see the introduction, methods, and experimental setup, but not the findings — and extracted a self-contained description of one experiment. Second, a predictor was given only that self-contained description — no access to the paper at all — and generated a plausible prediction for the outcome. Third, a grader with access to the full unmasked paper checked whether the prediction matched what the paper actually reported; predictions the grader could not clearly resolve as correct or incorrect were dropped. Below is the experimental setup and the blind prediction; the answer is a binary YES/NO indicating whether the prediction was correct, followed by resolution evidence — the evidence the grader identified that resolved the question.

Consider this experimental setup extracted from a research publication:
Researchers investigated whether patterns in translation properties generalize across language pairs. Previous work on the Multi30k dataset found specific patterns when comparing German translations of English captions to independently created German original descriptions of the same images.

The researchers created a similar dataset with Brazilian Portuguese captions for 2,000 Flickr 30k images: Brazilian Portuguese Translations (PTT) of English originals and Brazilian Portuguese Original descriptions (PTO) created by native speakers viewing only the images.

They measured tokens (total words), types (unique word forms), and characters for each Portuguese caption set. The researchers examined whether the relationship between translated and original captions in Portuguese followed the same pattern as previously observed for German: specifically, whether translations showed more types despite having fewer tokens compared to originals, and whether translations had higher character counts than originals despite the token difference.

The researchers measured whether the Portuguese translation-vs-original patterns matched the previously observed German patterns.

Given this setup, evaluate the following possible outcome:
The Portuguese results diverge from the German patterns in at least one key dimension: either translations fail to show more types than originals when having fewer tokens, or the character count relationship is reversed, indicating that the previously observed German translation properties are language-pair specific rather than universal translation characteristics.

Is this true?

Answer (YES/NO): NO